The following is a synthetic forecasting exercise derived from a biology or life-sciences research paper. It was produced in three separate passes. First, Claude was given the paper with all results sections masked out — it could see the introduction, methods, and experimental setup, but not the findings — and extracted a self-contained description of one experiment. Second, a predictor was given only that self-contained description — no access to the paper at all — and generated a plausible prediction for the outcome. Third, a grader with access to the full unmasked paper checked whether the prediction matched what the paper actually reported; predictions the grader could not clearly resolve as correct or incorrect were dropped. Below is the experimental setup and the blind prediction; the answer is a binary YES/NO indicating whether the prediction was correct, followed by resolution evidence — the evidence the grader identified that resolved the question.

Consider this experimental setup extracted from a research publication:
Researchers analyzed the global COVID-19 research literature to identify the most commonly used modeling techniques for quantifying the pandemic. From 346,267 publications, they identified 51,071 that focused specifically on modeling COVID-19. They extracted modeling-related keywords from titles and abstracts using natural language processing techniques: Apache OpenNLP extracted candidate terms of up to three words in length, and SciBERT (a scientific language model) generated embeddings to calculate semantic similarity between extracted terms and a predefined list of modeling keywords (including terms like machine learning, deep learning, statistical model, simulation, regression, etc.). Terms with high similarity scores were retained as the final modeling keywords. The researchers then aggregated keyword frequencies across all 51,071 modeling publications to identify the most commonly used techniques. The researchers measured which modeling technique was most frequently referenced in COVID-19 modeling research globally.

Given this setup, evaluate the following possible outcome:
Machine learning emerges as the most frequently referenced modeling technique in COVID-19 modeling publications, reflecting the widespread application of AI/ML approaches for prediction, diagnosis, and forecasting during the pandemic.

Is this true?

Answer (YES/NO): NO